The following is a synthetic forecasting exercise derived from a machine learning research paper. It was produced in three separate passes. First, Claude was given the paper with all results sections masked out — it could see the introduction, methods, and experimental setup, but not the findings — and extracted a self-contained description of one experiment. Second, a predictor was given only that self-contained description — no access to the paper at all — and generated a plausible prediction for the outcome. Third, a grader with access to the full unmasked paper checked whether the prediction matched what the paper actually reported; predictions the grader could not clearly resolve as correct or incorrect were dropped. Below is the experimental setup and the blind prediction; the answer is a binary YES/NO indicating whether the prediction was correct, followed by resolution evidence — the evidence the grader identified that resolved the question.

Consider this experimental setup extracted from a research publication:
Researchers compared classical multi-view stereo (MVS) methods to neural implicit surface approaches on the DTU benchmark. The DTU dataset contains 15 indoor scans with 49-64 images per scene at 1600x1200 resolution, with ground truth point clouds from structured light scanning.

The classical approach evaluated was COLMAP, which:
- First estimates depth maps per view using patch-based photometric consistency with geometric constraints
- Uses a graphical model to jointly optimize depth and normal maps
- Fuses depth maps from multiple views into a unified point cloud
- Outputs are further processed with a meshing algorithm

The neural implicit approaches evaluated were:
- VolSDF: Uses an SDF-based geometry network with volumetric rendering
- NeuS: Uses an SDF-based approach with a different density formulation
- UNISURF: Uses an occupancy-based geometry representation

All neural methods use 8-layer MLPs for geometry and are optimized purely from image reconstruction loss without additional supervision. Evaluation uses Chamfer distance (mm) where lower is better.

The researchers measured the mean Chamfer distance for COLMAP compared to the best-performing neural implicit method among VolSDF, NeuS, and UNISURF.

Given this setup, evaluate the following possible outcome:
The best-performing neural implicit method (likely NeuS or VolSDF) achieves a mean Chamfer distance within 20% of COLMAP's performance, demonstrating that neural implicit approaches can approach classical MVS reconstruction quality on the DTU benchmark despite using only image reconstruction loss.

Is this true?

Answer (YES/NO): NO